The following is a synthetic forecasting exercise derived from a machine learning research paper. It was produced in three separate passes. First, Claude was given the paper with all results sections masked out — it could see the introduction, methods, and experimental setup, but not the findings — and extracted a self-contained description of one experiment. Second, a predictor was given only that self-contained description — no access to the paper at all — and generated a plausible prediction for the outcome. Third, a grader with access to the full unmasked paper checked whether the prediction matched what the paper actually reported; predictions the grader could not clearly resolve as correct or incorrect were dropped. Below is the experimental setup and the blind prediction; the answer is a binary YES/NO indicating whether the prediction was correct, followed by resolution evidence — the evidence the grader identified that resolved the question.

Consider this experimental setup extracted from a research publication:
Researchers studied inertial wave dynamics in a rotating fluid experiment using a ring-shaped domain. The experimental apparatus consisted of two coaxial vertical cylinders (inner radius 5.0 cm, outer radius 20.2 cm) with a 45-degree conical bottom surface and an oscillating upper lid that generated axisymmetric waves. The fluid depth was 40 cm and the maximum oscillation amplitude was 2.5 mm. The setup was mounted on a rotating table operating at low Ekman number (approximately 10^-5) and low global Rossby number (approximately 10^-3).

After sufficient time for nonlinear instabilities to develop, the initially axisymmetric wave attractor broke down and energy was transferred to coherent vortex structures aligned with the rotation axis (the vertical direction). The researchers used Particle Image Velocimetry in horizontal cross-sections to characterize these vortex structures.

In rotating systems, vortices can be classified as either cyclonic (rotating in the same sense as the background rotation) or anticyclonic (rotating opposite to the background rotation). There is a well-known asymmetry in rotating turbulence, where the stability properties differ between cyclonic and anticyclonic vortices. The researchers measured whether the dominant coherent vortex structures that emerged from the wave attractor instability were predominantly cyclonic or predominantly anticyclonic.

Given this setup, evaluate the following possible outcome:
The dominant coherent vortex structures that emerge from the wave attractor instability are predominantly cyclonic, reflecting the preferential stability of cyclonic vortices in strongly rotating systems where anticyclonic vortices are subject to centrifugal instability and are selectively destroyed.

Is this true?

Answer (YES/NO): YES